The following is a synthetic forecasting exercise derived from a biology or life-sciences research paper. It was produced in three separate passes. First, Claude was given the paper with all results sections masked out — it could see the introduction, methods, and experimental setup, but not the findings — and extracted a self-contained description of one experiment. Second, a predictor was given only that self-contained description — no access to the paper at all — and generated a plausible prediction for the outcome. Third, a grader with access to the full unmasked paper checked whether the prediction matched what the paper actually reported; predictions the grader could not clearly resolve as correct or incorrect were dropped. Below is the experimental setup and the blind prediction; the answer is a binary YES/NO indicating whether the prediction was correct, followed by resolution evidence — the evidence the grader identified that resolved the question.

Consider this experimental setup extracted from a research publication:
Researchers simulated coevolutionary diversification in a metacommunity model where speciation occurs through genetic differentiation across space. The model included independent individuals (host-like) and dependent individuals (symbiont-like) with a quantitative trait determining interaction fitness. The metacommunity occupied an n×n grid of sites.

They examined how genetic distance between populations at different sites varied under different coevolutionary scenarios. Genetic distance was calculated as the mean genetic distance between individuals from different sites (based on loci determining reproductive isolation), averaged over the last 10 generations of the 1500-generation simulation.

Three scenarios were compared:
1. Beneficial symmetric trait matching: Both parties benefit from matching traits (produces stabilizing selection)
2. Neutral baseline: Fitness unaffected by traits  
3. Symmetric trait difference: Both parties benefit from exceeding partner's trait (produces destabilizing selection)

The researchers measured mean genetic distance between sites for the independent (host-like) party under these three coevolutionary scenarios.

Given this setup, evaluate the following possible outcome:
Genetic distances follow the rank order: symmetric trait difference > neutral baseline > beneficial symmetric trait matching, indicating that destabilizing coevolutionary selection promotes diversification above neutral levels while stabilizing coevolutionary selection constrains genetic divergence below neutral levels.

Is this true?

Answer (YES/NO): NO